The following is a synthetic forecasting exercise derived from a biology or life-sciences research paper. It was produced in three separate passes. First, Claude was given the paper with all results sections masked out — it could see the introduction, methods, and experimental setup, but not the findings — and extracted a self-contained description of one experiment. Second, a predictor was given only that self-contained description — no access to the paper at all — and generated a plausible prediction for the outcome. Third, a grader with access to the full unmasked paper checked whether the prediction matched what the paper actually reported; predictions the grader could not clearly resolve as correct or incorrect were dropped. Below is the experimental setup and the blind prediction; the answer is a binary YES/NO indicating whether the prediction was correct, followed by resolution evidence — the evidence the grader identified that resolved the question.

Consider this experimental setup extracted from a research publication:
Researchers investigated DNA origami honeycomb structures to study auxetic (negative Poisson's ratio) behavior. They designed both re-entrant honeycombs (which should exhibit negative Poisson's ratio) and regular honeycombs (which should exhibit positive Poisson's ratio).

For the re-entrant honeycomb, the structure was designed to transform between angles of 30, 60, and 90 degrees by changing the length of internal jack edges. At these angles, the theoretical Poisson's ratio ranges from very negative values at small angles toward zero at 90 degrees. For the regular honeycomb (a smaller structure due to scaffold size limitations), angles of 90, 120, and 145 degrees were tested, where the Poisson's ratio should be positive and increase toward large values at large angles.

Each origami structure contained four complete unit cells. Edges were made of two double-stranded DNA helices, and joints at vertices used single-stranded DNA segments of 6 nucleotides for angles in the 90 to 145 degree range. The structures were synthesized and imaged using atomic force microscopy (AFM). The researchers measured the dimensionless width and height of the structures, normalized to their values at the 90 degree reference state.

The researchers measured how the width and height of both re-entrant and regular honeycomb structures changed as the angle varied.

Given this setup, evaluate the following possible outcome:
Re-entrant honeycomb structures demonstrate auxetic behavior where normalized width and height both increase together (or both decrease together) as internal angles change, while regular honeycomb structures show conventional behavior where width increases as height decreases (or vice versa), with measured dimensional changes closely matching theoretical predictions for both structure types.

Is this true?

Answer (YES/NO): YES